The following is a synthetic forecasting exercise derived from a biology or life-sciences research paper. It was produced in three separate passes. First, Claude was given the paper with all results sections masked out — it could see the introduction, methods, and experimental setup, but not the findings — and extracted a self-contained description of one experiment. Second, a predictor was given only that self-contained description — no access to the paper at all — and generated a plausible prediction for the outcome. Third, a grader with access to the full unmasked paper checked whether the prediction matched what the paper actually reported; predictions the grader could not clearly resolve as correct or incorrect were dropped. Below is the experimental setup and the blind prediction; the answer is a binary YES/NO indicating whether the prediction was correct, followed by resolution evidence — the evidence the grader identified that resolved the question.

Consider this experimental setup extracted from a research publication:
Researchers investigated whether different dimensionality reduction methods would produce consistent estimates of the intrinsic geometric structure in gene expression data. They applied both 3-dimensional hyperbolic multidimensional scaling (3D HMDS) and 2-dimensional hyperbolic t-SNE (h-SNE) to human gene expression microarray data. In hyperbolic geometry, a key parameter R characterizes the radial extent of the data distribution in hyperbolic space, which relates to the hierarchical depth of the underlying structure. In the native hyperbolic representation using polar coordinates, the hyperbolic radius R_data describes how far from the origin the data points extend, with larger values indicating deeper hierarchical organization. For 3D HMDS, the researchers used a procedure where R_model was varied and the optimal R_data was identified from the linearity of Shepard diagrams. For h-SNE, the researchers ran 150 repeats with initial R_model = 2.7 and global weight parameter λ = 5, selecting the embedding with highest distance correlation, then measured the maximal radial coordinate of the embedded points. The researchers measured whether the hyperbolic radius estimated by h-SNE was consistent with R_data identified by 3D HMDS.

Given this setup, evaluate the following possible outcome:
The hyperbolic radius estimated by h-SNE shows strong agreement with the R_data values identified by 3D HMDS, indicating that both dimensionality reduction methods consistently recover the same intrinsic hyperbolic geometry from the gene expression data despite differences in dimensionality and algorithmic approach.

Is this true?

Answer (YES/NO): YES